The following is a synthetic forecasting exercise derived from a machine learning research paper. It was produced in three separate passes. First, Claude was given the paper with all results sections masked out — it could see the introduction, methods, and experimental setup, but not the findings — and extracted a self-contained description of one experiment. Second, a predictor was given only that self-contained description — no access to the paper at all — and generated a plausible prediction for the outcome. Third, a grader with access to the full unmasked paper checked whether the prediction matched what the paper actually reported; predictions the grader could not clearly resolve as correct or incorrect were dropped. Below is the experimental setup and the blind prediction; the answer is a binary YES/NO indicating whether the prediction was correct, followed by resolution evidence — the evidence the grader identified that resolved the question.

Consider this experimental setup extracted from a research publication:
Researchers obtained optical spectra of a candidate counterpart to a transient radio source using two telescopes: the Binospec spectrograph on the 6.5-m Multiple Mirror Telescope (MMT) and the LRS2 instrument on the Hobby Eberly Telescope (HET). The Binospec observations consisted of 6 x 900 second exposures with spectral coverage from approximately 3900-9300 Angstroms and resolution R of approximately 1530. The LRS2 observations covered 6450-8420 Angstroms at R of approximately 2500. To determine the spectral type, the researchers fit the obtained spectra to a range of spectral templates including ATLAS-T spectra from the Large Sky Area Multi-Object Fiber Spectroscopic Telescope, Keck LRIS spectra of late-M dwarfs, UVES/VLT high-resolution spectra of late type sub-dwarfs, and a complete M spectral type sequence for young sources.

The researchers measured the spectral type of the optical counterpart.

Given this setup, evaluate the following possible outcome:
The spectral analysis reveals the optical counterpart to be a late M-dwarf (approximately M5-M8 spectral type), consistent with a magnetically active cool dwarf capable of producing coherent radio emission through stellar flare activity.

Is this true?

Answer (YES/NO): NO